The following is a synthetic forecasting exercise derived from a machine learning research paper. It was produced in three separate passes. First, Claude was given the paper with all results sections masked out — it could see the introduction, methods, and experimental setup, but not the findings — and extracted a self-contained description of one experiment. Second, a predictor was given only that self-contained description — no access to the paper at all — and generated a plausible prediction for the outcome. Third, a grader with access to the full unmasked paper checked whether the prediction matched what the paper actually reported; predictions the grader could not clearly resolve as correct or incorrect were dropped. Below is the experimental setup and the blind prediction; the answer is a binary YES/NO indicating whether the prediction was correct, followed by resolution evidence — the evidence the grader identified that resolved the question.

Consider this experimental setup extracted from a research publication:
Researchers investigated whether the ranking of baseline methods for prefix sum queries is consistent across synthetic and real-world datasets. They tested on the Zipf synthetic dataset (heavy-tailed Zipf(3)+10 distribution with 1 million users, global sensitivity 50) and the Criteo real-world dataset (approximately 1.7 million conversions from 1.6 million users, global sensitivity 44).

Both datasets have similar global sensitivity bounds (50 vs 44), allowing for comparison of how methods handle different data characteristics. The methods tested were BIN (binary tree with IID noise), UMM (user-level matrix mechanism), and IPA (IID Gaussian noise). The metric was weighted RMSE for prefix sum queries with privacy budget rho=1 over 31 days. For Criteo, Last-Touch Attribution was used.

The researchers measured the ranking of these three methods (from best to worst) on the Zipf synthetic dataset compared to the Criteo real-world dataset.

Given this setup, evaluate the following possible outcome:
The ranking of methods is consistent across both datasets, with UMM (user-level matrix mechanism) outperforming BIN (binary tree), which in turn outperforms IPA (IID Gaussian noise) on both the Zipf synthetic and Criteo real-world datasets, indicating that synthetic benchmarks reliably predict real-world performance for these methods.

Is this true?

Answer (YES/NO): NO